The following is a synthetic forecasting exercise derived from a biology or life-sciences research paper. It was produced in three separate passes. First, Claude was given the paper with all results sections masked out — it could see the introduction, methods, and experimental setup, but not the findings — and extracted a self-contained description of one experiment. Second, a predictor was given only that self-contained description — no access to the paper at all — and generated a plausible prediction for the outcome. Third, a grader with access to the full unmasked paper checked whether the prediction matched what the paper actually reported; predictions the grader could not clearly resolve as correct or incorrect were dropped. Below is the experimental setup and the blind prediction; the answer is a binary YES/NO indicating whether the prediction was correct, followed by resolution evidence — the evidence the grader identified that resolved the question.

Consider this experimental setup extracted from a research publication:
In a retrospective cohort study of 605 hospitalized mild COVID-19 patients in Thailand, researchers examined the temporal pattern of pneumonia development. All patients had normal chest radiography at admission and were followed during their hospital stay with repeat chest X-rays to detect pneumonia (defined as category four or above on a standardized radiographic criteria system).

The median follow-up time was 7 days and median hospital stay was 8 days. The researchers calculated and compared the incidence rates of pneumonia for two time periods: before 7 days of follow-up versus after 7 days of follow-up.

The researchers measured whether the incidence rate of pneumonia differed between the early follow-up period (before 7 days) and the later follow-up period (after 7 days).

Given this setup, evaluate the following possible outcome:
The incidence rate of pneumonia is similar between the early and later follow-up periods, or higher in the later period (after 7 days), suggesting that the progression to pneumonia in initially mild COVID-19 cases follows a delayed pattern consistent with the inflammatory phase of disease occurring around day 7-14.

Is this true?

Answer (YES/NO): NO